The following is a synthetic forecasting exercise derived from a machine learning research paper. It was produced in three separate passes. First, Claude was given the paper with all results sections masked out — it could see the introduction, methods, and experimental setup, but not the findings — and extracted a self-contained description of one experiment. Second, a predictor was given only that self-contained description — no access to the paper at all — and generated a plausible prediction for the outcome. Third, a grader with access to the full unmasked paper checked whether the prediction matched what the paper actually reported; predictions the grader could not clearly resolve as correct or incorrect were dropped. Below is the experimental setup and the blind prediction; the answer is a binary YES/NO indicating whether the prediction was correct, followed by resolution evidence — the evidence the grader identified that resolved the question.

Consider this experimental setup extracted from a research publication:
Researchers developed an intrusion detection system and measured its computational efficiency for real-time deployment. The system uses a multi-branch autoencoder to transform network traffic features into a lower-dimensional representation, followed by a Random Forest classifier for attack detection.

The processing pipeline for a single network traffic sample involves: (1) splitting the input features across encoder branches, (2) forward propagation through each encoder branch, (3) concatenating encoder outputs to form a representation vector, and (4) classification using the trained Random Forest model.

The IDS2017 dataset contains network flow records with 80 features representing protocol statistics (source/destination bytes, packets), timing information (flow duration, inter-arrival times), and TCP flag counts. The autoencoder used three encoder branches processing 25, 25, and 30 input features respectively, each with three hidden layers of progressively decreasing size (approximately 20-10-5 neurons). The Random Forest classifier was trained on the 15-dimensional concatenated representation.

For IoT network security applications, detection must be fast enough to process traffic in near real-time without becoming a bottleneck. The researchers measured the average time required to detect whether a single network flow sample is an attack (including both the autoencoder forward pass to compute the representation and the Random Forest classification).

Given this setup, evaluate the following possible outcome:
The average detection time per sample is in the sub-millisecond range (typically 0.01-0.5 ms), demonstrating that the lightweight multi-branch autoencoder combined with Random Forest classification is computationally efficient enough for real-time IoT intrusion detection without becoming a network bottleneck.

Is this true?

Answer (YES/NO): NO